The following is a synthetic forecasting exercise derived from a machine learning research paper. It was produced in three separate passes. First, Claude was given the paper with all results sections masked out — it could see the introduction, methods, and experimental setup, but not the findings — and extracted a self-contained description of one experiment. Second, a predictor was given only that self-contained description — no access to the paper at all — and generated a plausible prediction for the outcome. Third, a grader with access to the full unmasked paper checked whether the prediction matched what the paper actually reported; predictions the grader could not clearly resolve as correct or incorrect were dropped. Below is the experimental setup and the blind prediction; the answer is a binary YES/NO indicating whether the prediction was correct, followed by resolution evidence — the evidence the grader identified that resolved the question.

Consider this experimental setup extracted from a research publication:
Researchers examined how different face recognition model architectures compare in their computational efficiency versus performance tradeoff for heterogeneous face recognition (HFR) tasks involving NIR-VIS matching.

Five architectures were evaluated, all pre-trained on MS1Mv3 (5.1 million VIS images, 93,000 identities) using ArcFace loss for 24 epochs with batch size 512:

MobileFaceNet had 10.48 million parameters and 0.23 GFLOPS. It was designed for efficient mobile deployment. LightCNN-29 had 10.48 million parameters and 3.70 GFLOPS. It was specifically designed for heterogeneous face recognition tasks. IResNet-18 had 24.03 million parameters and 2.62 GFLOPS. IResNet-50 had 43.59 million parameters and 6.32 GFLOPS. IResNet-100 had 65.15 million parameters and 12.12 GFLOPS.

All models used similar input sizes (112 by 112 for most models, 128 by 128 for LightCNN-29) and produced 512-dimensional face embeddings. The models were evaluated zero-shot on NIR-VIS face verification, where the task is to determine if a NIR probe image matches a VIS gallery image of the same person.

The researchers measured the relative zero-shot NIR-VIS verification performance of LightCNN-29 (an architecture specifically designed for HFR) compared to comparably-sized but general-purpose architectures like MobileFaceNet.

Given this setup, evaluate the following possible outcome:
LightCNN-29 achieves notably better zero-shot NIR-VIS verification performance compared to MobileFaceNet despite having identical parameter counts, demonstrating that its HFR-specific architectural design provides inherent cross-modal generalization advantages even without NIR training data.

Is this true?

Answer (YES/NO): NO